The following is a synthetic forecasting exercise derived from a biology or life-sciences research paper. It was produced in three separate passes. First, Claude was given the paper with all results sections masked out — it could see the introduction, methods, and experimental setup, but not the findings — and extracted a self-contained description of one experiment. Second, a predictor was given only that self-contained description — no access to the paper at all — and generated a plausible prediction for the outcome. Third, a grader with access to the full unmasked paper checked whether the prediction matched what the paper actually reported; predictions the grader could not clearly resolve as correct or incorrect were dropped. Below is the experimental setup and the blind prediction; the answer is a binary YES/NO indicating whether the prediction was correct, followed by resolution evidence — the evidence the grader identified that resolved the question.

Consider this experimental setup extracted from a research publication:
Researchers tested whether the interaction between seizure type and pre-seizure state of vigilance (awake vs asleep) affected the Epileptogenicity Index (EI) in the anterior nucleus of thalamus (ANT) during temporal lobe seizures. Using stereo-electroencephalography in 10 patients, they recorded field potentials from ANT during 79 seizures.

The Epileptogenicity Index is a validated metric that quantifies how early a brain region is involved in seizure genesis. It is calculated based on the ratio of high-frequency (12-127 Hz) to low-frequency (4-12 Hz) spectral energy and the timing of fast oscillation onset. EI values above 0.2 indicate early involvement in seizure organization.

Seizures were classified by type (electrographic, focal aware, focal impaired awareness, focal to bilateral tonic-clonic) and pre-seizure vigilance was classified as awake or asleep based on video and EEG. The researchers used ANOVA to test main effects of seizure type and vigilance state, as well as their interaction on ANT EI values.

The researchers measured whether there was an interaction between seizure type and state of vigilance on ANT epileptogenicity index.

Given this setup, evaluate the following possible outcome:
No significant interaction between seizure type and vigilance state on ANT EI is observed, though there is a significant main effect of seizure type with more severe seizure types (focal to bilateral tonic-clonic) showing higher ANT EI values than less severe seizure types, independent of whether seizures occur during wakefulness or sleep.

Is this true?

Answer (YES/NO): NO